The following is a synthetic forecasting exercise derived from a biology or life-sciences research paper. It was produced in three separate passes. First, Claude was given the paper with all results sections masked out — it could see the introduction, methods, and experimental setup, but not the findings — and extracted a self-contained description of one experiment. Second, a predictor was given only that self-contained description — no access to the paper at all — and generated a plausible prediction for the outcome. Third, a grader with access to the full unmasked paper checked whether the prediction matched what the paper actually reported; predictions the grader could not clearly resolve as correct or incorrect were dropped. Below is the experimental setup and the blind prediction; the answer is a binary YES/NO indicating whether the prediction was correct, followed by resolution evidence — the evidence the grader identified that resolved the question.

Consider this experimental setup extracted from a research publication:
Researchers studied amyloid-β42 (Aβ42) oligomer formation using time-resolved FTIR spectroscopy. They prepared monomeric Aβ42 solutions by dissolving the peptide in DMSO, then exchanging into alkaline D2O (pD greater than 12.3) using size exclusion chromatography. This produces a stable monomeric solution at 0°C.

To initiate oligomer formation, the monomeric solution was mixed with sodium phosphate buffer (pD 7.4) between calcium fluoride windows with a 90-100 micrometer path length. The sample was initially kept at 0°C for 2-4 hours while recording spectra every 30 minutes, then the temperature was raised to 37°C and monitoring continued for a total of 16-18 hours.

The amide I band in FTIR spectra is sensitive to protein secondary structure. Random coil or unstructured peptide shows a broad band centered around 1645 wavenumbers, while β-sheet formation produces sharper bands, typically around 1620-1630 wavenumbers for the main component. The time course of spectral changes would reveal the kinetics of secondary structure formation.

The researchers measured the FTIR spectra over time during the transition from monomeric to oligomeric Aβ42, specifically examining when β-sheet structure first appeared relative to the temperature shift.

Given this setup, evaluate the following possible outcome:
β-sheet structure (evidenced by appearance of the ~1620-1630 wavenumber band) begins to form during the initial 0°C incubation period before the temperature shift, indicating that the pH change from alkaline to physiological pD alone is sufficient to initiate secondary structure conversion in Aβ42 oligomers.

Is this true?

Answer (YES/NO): YES